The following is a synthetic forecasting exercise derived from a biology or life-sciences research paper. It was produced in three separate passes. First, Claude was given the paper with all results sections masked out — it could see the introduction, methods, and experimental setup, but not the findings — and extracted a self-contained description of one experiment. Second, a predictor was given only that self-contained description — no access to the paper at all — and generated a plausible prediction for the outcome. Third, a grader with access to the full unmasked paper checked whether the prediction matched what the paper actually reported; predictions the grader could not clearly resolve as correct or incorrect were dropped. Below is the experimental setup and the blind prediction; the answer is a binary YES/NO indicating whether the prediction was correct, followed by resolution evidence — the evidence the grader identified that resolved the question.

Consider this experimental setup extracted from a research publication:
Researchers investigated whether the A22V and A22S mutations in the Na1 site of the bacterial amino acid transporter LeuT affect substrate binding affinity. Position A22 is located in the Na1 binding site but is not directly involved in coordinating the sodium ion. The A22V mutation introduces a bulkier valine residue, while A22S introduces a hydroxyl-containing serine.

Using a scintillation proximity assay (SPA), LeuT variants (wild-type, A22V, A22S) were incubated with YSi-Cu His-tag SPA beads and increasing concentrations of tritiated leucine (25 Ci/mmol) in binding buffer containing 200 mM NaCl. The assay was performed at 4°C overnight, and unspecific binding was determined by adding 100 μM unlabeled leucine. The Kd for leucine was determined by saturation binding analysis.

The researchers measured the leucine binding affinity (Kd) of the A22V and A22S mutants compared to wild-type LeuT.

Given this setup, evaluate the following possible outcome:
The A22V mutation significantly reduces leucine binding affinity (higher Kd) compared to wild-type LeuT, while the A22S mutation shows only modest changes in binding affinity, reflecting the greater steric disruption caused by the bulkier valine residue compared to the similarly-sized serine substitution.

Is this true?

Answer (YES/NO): NO